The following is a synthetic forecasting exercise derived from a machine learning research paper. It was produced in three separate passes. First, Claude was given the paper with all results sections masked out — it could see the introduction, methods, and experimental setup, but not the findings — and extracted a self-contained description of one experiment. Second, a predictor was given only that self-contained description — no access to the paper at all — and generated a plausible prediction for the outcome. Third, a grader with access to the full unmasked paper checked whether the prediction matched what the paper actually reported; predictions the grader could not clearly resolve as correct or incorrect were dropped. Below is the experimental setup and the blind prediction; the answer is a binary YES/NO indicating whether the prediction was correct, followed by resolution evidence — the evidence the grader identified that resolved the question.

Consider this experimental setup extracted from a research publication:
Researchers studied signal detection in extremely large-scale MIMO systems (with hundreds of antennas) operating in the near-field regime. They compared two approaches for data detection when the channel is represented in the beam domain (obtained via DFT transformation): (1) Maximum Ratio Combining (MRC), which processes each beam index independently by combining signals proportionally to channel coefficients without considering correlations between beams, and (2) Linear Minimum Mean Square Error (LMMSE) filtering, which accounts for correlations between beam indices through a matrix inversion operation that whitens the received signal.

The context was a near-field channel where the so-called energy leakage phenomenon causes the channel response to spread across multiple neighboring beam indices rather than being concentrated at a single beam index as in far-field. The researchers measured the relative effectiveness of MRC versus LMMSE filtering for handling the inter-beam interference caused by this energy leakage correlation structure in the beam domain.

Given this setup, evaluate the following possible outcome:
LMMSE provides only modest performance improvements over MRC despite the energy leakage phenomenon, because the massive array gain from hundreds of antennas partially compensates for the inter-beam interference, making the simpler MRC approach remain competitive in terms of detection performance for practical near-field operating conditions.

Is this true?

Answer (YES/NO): NO